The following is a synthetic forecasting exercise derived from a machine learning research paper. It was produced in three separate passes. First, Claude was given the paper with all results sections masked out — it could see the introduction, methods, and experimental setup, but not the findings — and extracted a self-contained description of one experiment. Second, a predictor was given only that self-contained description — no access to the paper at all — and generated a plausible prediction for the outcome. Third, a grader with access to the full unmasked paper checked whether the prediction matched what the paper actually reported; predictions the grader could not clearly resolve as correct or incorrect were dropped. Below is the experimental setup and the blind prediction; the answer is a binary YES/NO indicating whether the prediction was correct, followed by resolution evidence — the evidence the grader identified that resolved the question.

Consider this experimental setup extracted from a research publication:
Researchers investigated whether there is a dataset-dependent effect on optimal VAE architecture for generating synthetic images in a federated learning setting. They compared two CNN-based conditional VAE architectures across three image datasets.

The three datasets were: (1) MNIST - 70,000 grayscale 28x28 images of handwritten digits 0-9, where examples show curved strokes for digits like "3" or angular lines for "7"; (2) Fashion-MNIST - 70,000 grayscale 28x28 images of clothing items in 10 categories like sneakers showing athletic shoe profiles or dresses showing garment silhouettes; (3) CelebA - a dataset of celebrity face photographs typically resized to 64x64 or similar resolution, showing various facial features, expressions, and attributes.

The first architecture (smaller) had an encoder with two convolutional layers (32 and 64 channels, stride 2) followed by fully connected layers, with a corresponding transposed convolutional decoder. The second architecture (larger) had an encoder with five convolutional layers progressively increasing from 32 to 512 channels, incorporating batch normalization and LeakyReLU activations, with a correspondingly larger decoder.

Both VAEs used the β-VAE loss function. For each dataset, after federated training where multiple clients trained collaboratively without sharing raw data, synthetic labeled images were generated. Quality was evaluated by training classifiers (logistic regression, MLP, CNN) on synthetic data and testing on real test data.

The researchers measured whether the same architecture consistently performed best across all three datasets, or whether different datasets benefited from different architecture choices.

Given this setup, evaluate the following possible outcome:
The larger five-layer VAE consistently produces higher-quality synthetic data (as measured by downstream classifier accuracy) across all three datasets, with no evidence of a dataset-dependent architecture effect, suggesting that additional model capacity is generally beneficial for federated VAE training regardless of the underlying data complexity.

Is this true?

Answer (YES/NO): NO